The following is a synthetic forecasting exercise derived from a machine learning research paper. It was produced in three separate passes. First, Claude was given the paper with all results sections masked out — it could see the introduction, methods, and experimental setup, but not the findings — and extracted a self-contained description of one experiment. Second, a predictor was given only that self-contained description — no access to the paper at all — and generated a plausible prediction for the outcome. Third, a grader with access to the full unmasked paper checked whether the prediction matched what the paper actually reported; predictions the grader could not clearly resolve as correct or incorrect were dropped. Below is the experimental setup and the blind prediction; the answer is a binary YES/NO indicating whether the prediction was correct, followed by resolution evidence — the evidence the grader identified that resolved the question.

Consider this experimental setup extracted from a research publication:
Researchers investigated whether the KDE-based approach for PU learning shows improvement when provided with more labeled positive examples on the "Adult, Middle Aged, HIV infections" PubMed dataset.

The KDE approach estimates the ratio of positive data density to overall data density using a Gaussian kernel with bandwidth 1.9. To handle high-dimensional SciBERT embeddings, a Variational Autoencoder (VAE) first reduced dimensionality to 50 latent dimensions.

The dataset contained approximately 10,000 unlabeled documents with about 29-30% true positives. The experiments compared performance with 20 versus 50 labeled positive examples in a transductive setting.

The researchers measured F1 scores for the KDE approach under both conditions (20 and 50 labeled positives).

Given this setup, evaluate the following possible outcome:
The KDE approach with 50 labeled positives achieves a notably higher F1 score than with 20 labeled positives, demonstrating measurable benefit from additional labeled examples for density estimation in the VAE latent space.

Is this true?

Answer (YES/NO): YES